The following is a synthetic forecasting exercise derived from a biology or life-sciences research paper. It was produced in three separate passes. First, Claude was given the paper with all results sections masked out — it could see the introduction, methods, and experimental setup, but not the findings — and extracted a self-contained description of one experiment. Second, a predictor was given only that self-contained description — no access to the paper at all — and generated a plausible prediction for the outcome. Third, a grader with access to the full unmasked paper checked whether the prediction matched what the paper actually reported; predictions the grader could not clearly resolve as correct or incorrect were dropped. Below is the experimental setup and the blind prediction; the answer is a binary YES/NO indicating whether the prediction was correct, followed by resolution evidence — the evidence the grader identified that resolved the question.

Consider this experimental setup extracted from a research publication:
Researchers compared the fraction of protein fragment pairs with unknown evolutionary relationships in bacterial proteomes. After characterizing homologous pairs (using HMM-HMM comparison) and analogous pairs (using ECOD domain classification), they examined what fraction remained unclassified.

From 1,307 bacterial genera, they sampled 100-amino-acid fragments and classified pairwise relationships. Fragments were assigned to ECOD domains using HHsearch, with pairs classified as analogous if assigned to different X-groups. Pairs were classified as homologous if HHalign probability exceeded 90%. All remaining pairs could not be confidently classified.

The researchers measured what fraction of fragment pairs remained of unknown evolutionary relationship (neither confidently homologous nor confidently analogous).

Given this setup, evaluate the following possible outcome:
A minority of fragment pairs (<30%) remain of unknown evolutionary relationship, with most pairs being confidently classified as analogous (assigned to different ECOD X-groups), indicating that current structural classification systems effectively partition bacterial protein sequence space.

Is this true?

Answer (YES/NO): NO